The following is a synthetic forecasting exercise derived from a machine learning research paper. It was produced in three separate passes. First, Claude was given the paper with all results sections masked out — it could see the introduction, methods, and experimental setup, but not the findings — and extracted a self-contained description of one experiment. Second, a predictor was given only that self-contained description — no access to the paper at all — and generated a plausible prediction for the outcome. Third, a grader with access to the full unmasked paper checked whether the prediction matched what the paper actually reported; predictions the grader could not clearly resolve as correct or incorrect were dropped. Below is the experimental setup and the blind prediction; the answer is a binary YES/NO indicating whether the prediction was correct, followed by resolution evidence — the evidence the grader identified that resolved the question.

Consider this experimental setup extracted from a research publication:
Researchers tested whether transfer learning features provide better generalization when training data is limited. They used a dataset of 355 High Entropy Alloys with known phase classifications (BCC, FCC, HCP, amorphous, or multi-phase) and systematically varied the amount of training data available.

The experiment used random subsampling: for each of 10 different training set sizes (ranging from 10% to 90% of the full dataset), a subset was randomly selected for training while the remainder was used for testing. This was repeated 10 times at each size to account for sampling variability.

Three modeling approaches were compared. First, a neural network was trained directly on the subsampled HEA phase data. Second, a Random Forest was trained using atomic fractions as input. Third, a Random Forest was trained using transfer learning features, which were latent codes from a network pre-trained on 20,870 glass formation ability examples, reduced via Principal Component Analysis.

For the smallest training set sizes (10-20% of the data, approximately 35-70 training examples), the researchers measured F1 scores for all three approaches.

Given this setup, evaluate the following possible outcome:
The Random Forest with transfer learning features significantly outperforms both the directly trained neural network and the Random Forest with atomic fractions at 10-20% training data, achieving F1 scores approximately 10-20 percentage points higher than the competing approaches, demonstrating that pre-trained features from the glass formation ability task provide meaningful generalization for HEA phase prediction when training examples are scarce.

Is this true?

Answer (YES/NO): NO